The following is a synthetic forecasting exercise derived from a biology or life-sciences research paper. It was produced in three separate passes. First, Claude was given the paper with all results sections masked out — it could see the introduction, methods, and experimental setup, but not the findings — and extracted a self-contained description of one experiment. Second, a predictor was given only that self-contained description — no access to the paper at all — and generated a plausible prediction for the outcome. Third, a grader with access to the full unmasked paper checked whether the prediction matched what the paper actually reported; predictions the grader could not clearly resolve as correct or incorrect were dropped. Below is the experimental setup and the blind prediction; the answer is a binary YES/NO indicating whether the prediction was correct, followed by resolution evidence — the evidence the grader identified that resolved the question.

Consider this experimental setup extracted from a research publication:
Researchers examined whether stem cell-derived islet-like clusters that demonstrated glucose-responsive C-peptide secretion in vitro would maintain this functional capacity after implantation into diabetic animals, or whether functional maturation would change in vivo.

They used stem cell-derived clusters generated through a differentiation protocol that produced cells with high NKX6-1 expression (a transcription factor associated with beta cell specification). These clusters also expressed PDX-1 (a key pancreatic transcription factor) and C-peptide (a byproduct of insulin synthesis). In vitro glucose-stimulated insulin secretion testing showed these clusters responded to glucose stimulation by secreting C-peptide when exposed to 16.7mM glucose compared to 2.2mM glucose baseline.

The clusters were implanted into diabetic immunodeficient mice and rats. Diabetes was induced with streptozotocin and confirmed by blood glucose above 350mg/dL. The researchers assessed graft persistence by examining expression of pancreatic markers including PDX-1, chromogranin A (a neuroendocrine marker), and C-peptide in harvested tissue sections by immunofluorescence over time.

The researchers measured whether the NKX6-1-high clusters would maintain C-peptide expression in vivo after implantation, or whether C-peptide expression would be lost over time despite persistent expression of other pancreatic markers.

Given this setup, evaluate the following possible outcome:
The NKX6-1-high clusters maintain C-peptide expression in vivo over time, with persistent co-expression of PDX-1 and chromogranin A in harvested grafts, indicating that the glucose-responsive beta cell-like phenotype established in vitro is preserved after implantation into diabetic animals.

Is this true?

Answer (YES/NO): NO